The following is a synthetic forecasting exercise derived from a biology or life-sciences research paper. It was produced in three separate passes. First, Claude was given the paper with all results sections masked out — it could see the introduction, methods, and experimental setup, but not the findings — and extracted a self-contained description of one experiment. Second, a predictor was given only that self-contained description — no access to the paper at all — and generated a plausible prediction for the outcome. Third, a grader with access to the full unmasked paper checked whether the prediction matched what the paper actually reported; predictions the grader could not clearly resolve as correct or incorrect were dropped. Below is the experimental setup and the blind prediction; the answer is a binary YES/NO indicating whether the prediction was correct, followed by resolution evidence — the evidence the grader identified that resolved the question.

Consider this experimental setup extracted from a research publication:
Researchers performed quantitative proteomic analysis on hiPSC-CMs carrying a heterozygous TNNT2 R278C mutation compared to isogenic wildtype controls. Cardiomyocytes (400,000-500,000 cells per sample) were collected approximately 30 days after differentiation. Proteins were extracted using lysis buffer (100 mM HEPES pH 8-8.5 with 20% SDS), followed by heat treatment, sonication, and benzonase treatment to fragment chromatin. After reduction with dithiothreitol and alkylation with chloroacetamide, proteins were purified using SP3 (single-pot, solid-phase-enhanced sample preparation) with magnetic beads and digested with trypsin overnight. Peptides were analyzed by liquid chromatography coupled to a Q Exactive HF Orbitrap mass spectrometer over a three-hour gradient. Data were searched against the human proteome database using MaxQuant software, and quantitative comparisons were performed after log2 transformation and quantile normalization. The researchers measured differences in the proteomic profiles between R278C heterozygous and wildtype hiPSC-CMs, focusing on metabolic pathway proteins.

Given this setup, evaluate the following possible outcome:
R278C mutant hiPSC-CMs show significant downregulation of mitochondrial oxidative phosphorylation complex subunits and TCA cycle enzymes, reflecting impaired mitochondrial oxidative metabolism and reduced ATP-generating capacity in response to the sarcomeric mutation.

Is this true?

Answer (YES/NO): NO